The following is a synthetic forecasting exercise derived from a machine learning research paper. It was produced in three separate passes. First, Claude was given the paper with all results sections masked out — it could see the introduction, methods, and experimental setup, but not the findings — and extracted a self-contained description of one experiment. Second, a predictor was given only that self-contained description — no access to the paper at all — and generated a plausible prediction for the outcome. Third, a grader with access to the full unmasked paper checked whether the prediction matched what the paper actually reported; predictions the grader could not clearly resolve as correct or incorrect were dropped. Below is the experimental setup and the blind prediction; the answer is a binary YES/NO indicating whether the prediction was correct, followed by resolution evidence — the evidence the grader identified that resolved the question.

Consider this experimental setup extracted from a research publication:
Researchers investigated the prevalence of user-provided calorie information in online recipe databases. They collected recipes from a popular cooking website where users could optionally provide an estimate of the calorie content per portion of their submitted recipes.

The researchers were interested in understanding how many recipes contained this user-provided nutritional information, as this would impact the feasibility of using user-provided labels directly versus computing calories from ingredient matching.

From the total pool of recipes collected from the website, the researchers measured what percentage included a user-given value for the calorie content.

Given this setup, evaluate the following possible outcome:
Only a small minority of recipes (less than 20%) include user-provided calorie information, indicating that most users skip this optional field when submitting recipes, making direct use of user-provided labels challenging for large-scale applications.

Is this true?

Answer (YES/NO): YES